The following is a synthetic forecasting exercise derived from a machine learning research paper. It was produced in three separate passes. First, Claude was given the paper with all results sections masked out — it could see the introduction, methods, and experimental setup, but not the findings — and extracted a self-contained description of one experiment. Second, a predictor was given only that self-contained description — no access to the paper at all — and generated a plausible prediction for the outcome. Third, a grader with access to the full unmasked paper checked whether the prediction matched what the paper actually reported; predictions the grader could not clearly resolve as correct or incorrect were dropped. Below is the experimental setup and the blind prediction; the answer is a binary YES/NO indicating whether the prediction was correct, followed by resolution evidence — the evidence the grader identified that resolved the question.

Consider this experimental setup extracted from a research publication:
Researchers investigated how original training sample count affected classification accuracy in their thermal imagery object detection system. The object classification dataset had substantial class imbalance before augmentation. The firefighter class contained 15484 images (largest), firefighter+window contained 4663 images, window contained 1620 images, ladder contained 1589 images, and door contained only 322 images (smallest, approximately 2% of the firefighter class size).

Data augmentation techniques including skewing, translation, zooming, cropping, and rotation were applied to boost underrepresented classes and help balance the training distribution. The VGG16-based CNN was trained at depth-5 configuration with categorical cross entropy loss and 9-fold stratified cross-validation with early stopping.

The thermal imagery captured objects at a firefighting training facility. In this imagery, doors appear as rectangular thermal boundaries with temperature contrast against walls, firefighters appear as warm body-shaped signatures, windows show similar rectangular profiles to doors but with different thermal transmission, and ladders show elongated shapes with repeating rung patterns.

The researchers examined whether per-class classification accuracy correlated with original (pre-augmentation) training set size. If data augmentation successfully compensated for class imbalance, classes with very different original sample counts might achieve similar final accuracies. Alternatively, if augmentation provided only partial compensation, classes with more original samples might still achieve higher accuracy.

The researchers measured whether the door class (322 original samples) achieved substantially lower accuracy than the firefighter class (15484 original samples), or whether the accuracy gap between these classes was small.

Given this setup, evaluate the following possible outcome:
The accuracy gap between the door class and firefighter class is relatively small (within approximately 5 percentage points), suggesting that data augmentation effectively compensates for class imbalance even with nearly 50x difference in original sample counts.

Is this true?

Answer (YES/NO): YES